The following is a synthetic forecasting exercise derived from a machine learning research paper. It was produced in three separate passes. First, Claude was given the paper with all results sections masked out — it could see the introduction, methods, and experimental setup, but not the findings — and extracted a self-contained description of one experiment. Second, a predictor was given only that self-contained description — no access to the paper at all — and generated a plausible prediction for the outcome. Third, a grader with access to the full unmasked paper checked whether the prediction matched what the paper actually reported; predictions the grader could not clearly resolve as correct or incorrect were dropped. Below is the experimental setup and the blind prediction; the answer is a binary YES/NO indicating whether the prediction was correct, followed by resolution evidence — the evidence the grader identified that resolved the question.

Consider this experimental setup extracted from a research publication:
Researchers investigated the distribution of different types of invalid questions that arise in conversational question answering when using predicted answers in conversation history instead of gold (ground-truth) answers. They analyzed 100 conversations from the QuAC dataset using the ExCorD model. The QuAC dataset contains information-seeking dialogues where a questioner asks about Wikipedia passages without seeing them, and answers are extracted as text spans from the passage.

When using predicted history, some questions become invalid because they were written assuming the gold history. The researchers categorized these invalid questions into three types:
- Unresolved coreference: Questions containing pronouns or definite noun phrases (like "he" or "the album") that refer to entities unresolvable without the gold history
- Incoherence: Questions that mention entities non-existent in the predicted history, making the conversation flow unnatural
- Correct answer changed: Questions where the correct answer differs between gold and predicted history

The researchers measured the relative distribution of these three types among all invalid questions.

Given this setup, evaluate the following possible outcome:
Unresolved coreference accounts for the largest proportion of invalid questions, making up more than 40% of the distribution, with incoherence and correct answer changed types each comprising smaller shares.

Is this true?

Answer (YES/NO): YES